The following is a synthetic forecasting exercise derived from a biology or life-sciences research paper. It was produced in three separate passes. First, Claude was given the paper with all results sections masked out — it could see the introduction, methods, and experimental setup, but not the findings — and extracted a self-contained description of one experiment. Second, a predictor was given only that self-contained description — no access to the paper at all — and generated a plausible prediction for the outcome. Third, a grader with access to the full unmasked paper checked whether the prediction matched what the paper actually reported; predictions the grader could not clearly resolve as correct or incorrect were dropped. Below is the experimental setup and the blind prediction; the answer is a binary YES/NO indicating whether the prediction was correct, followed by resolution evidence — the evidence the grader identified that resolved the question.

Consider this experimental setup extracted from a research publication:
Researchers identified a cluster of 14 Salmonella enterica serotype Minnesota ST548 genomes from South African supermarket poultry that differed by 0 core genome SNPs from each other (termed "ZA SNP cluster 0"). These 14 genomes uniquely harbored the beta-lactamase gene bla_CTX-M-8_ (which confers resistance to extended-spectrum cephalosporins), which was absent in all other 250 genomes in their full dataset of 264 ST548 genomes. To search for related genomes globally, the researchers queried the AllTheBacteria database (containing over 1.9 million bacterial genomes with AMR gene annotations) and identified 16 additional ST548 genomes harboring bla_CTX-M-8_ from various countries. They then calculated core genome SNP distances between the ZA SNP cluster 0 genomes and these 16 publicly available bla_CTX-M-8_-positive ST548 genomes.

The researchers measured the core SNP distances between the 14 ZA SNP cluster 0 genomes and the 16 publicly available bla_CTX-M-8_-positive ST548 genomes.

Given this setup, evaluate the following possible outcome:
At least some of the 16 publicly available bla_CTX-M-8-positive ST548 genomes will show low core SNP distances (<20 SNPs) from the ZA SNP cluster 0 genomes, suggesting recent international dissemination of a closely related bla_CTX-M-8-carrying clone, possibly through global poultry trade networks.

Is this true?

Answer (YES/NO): NO